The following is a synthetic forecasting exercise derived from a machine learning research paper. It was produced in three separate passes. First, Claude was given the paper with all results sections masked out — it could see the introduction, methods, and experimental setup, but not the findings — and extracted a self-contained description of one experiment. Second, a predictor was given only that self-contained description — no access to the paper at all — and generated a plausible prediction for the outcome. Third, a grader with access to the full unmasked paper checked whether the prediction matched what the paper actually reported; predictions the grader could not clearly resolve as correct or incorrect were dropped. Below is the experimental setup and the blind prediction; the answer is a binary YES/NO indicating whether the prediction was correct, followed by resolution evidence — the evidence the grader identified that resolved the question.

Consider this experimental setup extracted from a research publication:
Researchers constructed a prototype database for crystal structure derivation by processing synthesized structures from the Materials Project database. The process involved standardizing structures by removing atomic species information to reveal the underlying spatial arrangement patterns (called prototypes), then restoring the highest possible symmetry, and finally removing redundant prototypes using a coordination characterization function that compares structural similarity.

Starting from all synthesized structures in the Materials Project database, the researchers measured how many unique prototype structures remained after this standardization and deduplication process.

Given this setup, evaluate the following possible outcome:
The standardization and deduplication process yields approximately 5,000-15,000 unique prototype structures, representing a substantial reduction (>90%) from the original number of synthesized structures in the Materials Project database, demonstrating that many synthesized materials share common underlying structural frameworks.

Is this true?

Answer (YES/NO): YES